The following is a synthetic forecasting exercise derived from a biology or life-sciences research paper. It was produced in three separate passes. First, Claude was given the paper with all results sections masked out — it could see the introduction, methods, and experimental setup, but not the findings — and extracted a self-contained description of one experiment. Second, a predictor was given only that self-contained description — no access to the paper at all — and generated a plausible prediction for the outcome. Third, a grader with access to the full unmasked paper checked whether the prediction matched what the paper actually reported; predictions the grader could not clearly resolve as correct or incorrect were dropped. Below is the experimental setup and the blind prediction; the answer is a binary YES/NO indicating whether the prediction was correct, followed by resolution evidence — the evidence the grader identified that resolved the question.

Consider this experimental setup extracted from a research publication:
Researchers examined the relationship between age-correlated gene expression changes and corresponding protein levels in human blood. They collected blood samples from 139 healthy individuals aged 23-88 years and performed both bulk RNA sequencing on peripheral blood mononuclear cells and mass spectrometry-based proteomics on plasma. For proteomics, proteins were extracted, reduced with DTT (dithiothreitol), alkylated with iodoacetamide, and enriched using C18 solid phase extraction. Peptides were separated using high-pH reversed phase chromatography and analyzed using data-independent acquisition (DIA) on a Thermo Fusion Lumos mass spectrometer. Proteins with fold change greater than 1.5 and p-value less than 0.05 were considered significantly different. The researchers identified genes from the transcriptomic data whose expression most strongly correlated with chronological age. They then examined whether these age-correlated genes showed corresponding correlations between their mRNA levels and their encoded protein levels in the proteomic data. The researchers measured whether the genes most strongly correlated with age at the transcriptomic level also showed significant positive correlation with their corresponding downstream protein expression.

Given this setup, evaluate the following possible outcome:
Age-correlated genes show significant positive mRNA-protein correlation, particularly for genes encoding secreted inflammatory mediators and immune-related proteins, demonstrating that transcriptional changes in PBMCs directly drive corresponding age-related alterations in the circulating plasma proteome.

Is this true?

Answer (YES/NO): NO